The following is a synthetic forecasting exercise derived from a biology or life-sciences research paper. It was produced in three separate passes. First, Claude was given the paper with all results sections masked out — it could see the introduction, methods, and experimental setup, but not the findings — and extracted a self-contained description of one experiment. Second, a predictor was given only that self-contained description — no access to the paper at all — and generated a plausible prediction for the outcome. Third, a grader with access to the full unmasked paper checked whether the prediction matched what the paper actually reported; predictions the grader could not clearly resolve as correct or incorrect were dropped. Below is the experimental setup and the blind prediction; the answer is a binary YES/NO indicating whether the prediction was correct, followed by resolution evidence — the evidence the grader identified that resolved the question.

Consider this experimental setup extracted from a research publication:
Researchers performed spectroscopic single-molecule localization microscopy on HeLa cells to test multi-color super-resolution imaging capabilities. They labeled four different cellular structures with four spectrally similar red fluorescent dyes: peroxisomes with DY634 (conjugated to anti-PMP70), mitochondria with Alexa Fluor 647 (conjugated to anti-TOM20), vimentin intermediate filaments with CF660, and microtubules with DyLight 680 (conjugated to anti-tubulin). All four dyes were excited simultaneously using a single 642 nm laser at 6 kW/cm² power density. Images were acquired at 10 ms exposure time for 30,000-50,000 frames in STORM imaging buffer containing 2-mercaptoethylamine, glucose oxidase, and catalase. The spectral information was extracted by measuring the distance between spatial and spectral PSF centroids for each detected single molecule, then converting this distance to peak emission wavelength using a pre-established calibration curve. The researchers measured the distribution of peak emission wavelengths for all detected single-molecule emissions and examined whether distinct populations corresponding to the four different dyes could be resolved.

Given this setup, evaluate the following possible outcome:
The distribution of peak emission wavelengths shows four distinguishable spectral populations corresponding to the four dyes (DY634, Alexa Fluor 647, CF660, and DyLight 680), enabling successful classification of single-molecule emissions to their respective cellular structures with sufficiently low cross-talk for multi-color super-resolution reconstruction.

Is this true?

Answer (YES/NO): YES